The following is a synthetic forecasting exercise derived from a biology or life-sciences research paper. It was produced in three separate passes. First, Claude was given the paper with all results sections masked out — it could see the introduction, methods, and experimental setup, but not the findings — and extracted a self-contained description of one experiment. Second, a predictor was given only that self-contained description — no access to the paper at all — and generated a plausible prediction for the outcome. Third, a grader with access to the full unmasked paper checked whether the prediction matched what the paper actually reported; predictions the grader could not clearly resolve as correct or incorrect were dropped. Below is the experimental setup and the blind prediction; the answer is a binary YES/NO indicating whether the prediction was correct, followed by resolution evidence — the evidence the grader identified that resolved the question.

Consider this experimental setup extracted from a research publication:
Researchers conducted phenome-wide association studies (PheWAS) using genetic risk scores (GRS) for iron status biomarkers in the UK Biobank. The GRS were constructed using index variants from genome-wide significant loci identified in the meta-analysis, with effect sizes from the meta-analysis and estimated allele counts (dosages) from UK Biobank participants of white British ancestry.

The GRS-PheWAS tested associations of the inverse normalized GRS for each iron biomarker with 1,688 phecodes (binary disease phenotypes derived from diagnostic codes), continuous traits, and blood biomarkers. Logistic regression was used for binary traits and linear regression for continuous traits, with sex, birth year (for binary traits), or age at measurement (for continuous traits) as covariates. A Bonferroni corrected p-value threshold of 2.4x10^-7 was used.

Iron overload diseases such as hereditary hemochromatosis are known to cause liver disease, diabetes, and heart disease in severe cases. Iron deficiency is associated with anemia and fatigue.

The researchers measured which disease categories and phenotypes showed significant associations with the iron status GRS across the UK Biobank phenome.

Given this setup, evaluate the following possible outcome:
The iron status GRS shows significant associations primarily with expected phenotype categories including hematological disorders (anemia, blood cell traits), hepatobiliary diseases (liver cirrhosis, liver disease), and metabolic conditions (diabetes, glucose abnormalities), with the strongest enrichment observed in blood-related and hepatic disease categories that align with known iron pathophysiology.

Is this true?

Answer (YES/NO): YES